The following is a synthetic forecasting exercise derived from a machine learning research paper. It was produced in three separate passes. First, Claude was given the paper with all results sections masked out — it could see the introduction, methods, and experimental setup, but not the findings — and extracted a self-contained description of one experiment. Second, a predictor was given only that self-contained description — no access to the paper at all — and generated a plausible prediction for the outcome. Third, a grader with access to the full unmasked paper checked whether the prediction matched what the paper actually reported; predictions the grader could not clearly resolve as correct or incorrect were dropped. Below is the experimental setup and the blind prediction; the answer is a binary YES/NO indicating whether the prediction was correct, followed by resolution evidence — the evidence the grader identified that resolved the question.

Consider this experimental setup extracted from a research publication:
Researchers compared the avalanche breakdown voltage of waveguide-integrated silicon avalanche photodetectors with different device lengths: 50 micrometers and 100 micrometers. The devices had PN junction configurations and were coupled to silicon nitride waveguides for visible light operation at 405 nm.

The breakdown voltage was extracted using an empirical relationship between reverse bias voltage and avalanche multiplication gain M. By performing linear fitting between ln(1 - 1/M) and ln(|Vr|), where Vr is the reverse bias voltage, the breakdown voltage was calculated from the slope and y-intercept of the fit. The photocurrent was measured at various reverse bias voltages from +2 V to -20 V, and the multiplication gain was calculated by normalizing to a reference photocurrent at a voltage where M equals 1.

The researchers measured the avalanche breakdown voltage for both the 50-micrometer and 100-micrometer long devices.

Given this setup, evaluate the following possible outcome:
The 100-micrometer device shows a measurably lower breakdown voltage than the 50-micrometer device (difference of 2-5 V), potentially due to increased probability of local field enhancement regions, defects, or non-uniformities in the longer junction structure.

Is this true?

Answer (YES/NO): NO